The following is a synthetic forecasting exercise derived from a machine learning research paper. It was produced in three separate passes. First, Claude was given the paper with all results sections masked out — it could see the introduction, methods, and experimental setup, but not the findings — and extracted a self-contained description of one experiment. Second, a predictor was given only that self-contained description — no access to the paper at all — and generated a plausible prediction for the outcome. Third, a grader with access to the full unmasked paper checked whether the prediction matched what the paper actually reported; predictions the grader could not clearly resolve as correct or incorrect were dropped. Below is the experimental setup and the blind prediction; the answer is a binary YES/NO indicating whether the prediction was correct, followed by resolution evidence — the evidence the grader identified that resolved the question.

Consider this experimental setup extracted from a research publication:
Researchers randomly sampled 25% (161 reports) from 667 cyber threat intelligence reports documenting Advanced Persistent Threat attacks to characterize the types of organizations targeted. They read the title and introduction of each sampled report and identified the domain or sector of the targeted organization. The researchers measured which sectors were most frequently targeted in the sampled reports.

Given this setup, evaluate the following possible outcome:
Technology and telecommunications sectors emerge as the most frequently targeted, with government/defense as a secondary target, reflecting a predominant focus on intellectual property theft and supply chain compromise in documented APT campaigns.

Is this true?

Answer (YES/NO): NO